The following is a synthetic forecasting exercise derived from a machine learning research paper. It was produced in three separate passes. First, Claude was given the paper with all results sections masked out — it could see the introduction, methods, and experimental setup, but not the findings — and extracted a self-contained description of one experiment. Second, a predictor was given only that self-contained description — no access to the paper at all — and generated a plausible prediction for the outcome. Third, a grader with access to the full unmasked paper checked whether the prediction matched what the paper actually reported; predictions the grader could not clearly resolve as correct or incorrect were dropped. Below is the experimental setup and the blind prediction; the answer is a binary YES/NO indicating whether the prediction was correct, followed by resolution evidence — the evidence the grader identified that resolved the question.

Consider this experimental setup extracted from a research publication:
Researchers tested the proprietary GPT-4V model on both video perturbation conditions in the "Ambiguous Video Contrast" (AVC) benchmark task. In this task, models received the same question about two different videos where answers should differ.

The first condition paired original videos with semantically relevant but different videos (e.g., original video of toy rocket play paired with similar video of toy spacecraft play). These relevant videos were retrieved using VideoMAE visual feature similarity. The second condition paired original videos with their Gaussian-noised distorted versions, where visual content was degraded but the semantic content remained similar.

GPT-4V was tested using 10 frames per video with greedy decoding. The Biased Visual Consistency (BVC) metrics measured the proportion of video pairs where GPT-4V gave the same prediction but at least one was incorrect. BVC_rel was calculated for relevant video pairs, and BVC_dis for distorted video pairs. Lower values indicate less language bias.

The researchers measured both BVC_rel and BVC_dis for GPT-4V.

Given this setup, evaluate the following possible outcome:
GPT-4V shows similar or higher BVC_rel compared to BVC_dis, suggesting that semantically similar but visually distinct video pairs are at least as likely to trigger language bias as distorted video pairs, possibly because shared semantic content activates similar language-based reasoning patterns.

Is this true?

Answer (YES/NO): YES